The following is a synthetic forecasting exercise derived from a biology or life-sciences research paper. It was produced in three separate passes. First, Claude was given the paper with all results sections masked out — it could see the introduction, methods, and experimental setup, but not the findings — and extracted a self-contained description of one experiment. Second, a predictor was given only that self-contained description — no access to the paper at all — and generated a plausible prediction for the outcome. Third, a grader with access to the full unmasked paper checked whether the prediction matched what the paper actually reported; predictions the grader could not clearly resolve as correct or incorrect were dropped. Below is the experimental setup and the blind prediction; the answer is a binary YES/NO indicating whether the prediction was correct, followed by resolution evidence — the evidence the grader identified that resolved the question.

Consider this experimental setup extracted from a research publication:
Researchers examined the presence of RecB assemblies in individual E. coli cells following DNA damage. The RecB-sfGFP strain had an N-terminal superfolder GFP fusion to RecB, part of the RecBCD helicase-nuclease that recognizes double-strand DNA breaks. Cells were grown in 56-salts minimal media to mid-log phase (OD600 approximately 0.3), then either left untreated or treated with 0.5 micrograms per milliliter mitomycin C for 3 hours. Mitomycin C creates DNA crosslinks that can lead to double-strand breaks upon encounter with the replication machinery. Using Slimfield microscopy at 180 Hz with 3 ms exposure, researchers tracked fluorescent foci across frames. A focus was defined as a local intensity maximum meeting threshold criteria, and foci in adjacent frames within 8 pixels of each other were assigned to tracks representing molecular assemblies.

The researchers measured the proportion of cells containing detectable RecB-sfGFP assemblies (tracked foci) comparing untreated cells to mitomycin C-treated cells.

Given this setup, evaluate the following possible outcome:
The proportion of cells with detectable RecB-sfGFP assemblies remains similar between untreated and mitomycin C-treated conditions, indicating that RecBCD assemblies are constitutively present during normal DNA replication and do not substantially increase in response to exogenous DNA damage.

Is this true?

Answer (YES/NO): NO